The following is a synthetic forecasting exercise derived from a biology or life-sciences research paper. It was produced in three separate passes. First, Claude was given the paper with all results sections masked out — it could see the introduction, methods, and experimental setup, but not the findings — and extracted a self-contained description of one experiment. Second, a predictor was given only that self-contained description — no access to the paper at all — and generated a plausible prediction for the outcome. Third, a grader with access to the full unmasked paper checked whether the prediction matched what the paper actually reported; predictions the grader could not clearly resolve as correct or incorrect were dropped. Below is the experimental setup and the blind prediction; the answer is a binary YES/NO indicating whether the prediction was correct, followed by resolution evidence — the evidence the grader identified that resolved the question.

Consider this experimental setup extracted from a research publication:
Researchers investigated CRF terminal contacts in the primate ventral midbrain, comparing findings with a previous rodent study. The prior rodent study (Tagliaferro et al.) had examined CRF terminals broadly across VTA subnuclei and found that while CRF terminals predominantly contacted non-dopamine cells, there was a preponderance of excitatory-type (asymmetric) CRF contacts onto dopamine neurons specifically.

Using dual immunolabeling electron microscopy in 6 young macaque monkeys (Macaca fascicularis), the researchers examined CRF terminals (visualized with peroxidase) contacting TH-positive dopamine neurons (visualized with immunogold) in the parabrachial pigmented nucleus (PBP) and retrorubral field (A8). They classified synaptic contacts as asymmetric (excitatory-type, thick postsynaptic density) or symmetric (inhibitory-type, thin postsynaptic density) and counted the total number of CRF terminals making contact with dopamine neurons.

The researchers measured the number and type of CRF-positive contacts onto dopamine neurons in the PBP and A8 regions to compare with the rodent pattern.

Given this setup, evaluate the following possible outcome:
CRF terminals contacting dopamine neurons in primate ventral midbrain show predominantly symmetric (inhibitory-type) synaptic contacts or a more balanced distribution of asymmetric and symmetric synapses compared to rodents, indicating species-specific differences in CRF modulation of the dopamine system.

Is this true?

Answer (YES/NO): YES